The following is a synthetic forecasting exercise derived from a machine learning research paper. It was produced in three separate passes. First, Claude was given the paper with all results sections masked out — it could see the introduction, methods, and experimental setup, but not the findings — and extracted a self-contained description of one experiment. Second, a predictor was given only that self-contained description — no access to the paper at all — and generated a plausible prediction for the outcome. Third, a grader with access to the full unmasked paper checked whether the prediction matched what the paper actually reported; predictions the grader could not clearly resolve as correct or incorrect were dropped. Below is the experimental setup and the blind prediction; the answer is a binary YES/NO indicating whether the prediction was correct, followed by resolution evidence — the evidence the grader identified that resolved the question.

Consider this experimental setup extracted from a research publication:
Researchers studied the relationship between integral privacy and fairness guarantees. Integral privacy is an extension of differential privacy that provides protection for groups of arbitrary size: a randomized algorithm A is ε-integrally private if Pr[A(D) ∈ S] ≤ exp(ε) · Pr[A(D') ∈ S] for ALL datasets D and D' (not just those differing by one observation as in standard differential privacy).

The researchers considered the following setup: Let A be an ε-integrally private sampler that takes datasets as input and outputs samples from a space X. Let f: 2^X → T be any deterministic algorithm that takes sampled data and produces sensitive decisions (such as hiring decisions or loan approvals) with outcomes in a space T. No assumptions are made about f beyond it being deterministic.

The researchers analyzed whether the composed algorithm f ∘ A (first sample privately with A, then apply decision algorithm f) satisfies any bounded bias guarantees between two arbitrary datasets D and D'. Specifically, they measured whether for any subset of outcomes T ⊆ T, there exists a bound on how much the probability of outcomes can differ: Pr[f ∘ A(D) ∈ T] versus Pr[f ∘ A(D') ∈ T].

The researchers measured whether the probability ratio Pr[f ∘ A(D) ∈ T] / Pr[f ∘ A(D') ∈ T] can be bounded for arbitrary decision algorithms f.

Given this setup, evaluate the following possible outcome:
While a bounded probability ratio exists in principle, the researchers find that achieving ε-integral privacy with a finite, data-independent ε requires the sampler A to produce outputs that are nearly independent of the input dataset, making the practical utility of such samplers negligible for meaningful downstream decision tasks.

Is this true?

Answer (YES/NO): NO